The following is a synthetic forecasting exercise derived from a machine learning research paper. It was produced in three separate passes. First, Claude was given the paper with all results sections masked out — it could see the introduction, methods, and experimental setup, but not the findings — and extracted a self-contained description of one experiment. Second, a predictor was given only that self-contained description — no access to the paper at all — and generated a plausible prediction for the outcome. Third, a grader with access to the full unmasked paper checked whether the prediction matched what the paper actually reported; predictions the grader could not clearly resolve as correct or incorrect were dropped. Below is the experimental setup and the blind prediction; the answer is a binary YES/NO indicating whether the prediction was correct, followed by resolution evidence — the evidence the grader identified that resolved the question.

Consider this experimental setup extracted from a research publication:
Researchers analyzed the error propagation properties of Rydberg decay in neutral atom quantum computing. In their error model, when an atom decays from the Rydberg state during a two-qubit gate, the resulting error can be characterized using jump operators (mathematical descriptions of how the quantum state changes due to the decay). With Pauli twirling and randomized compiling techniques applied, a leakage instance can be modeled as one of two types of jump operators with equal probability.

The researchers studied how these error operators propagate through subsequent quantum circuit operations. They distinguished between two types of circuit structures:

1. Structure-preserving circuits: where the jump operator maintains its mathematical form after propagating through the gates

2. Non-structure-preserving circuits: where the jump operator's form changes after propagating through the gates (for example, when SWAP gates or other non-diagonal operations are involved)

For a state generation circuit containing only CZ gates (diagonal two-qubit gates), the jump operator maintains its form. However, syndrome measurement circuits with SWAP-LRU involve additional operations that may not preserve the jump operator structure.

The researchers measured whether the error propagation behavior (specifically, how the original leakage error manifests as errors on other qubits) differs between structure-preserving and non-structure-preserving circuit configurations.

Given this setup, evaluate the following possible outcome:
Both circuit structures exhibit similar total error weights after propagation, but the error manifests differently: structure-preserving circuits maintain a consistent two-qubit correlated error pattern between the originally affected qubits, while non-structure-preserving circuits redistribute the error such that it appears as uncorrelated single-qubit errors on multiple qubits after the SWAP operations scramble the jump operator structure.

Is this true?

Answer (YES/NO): NO